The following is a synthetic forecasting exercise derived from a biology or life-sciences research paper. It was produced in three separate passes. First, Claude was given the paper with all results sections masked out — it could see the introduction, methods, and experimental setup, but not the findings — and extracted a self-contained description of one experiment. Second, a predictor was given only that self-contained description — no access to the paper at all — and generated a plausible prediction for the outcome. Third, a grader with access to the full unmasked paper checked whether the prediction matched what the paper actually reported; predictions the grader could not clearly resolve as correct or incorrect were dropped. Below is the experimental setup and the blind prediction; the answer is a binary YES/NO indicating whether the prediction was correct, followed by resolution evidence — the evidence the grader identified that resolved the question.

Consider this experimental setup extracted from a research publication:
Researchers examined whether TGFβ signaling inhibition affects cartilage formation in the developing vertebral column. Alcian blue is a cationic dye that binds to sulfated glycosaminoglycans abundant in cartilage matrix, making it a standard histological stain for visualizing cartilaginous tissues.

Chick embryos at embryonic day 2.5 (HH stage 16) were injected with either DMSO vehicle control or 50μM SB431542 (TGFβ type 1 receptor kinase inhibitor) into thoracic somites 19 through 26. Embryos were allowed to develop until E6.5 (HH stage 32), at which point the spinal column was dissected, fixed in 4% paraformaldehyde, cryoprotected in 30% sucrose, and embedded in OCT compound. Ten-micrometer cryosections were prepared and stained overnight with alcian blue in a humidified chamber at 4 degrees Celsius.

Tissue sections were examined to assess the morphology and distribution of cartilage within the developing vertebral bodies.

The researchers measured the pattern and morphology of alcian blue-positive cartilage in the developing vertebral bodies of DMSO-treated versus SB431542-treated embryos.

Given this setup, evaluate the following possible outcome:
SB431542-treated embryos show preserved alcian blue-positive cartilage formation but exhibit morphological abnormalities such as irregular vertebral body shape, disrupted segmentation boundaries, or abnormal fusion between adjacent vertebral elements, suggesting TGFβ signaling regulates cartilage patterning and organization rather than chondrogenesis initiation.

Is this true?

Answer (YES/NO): YES